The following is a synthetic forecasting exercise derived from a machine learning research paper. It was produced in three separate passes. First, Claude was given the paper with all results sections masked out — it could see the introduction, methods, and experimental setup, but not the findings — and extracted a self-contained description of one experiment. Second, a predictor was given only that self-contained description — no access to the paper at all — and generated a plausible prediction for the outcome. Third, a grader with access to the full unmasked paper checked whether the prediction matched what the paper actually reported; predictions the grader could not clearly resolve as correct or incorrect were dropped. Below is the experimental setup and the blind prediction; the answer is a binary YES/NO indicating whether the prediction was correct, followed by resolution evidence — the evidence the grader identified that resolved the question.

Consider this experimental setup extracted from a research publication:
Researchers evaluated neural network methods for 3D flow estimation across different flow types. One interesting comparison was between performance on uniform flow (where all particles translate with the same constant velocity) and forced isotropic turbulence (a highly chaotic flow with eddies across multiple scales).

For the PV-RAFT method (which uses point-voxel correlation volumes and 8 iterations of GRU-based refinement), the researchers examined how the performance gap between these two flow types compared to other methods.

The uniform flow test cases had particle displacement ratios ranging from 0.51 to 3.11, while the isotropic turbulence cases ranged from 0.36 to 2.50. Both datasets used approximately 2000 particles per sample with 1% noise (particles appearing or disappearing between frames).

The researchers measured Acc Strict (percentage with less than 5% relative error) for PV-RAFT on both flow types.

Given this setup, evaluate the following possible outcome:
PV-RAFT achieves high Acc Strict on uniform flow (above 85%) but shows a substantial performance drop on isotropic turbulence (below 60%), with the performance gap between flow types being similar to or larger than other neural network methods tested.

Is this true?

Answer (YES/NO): NO